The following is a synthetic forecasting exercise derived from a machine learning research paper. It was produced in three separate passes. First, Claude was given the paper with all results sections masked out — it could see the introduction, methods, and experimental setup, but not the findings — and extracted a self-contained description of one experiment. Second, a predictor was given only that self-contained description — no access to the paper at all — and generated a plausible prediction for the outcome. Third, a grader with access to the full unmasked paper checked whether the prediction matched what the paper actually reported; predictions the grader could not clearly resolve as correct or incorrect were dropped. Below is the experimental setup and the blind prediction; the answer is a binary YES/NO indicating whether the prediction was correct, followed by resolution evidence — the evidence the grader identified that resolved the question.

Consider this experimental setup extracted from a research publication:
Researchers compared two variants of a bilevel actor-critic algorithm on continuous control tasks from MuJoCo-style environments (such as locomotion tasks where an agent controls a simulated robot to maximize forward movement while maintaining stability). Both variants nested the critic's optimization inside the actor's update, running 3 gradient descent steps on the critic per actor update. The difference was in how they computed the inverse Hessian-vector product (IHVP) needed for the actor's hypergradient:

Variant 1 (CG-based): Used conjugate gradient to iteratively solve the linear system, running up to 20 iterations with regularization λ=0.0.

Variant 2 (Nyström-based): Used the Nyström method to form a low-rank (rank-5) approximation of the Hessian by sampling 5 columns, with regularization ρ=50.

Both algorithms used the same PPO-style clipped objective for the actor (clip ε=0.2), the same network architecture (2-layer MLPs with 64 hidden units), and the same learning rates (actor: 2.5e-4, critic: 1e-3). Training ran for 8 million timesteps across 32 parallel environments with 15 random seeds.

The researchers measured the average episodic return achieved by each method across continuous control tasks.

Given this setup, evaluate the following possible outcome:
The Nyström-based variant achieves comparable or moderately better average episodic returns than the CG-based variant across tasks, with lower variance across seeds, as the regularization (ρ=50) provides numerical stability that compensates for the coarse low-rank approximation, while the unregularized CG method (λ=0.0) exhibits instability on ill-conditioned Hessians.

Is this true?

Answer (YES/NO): YES